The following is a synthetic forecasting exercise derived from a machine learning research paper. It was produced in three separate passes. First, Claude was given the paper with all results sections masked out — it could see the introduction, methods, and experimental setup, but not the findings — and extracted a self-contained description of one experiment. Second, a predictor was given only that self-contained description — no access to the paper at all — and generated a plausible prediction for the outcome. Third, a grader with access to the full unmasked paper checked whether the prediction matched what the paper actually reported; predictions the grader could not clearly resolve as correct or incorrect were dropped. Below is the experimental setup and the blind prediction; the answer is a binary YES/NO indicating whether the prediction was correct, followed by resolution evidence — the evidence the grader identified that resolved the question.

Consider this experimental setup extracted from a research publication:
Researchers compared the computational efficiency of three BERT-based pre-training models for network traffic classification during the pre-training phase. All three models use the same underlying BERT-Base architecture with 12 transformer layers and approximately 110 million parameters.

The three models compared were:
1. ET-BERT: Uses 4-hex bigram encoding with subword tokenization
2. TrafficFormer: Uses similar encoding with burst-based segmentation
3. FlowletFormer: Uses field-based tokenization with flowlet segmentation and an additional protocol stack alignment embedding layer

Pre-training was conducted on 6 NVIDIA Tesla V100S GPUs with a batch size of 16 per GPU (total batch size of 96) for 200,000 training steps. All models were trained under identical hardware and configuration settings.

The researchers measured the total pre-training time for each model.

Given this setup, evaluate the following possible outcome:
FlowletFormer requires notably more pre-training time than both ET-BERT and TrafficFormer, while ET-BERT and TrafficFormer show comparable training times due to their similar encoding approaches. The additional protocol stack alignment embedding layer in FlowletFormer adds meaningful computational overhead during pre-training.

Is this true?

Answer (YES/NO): NO